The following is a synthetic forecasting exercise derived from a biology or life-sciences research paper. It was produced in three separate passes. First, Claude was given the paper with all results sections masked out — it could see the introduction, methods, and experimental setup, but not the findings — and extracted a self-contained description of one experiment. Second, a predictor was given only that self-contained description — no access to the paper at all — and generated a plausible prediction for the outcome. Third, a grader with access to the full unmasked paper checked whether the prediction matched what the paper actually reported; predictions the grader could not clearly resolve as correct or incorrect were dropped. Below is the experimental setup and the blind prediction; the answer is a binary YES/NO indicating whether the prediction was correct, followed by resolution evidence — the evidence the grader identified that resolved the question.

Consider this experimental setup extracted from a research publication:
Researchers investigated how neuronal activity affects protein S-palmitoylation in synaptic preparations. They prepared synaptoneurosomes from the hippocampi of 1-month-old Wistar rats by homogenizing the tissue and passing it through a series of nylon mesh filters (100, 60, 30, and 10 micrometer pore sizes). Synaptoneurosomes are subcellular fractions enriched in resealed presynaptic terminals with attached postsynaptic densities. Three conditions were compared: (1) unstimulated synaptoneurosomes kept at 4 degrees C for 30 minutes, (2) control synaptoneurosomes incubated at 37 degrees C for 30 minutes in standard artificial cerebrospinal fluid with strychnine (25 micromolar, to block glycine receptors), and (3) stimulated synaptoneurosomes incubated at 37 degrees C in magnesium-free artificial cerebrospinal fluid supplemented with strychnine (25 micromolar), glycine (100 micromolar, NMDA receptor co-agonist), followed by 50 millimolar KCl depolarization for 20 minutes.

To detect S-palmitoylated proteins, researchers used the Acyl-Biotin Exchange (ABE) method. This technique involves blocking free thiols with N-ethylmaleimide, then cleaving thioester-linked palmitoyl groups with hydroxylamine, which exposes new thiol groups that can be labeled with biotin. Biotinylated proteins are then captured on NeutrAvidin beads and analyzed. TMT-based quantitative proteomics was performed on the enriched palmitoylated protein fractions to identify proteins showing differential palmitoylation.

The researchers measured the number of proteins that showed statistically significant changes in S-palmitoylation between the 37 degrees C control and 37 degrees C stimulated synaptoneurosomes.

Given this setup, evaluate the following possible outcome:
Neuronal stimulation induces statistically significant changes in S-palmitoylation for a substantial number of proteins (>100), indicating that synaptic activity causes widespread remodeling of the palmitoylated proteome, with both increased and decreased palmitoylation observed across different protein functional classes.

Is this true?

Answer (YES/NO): NO